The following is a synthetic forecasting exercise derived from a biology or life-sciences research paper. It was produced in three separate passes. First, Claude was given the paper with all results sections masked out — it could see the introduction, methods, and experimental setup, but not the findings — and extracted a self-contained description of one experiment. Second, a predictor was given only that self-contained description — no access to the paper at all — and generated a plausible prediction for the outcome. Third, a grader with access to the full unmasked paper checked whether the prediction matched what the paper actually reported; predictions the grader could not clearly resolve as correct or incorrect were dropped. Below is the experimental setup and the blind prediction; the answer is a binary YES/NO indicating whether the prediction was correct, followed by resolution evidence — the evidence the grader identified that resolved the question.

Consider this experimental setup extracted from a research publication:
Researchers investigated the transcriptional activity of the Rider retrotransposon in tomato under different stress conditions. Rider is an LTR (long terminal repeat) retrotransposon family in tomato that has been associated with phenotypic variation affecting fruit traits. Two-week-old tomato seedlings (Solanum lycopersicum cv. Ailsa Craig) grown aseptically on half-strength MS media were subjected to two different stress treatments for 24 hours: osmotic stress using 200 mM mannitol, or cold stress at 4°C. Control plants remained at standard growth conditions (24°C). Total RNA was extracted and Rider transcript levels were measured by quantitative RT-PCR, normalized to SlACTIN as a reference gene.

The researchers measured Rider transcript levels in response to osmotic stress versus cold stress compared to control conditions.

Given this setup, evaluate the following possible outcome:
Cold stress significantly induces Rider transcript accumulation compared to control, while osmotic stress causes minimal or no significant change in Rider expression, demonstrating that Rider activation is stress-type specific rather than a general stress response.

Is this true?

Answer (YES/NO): NO